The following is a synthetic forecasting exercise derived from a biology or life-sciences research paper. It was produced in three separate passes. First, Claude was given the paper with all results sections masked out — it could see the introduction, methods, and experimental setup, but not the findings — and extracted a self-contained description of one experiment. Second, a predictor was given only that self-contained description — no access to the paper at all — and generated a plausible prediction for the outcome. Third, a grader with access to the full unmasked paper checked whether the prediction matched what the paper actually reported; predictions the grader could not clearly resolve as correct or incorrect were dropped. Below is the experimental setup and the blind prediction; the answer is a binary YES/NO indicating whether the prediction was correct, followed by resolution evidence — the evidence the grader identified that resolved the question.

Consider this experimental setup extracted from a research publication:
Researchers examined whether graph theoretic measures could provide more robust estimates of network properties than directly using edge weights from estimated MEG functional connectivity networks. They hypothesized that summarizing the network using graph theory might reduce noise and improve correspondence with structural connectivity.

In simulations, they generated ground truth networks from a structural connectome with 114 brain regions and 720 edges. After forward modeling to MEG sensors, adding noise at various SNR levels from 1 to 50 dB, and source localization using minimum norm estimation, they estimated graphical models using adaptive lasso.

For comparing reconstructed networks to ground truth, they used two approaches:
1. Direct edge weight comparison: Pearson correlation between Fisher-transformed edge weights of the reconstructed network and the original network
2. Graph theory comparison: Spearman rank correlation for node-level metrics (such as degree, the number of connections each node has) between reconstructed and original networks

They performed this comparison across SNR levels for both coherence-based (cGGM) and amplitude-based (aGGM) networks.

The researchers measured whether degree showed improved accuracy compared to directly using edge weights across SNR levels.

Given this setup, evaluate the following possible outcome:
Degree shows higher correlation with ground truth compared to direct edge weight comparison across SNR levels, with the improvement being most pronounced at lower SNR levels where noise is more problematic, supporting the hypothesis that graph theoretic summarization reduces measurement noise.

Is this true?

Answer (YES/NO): NO